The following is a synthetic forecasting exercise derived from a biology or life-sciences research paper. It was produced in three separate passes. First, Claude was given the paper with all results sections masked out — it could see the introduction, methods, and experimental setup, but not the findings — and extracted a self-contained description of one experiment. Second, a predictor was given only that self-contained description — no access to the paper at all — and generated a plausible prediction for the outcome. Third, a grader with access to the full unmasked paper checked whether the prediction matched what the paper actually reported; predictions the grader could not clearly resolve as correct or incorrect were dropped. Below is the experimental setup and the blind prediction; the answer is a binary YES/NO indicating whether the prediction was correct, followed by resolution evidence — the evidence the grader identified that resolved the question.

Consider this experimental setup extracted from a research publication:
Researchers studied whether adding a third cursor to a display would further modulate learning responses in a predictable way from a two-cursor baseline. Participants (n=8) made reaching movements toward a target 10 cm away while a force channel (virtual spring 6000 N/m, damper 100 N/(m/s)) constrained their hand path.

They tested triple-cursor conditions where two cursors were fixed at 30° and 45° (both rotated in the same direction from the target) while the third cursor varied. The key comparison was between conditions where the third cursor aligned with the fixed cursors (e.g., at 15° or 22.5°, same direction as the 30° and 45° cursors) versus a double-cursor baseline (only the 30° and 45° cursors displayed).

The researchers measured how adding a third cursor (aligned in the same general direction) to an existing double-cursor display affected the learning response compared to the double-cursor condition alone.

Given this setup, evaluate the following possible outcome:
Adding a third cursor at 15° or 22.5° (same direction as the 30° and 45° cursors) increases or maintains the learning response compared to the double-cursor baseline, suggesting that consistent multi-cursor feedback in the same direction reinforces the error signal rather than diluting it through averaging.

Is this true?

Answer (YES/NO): YES